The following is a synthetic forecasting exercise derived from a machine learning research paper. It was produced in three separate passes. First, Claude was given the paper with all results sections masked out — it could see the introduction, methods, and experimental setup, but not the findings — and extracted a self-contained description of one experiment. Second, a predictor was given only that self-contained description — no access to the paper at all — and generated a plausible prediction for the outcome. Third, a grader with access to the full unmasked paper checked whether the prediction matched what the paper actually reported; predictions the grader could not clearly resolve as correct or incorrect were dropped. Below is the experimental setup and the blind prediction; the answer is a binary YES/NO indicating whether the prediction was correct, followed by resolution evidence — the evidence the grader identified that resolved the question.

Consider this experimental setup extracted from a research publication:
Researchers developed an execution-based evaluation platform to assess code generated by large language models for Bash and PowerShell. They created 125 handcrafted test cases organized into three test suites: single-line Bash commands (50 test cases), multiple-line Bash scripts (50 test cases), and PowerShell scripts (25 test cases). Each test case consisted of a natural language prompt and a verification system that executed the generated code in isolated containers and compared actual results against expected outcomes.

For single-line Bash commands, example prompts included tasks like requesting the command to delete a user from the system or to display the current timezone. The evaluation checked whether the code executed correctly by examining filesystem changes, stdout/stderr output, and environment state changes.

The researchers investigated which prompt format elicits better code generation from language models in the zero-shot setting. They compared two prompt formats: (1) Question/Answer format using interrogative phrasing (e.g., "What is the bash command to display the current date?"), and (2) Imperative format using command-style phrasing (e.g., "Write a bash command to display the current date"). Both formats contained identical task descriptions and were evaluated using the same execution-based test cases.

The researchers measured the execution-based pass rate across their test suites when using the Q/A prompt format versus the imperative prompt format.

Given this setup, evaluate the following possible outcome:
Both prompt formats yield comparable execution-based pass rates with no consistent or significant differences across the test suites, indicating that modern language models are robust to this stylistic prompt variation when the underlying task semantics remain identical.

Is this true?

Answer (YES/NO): NO